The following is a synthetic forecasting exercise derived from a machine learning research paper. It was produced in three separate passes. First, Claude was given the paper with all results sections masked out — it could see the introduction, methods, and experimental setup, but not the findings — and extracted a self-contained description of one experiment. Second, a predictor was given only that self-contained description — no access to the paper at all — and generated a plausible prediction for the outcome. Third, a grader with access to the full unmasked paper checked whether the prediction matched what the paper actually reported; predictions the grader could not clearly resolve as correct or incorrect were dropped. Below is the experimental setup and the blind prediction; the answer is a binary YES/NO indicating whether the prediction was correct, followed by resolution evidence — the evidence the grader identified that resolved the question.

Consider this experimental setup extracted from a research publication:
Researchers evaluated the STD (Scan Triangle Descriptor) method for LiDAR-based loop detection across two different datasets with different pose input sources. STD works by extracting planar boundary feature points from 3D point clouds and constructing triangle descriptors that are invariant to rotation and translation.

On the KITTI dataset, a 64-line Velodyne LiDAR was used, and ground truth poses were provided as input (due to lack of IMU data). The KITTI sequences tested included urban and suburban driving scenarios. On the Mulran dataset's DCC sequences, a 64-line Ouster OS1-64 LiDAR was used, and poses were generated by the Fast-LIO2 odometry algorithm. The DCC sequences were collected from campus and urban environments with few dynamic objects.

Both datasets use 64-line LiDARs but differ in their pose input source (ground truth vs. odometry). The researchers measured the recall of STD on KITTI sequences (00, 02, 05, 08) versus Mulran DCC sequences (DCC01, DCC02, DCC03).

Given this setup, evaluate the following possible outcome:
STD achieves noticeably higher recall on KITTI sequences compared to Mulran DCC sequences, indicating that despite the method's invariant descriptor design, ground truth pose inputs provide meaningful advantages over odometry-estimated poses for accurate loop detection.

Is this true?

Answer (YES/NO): YES